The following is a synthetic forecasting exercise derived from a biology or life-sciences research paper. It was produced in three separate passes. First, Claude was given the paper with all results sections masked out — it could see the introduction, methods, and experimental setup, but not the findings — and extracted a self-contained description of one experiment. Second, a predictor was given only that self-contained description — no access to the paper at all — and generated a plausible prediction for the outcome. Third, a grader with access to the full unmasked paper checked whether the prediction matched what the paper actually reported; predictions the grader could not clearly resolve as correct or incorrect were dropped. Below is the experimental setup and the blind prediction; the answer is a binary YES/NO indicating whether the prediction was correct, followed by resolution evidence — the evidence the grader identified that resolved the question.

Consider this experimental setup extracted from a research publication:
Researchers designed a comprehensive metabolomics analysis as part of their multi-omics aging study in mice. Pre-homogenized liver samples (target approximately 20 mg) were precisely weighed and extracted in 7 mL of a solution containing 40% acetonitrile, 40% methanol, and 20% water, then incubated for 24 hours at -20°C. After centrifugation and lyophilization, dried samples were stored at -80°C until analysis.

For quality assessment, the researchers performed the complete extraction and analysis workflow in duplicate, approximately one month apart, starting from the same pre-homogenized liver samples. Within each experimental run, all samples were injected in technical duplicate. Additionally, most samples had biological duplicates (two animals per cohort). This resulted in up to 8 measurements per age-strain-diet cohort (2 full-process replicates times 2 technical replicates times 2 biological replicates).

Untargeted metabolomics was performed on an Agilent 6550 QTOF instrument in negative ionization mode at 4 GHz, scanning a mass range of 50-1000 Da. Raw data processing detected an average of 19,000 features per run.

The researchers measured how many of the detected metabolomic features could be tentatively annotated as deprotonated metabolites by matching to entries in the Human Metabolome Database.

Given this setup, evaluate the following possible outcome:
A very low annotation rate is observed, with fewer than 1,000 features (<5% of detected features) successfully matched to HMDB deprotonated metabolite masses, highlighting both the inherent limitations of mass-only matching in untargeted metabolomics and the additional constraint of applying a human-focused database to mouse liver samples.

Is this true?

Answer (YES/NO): YES